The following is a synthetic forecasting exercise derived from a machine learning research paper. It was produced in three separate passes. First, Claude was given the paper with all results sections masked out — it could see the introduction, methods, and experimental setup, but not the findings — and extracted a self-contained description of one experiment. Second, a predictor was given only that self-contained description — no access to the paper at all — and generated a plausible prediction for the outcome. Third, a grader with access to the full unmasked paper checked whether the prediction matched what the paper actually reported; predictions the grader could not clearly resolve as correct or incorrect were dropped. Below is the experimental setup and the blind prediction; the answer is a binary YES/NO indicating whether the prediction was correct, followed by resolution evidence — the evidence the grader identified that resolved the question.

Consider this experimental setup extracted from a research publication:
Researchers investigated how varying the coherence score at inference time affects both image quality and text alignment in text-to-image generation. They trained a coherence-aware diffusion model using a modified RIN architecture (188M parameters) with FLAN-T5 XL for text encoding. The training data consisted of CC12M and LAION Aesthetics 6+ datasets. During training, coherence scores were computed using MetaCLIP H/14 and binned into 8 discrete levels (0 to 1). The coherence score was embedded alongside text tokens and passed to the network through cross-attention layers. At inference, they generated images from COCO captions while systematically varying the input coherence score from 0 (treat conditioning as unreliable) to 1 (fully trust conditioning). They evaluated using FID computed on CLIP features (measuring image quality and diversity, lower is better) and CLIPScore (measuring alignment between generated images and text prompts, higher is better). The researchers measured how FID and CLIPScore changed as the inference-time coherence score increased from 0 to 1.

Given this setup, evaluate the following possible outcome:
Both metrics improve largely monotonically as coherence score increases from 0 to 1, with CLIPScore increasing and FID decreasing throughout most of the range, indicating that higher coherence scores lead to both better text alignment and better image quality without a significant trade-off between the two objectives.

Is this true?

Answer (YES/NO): YES